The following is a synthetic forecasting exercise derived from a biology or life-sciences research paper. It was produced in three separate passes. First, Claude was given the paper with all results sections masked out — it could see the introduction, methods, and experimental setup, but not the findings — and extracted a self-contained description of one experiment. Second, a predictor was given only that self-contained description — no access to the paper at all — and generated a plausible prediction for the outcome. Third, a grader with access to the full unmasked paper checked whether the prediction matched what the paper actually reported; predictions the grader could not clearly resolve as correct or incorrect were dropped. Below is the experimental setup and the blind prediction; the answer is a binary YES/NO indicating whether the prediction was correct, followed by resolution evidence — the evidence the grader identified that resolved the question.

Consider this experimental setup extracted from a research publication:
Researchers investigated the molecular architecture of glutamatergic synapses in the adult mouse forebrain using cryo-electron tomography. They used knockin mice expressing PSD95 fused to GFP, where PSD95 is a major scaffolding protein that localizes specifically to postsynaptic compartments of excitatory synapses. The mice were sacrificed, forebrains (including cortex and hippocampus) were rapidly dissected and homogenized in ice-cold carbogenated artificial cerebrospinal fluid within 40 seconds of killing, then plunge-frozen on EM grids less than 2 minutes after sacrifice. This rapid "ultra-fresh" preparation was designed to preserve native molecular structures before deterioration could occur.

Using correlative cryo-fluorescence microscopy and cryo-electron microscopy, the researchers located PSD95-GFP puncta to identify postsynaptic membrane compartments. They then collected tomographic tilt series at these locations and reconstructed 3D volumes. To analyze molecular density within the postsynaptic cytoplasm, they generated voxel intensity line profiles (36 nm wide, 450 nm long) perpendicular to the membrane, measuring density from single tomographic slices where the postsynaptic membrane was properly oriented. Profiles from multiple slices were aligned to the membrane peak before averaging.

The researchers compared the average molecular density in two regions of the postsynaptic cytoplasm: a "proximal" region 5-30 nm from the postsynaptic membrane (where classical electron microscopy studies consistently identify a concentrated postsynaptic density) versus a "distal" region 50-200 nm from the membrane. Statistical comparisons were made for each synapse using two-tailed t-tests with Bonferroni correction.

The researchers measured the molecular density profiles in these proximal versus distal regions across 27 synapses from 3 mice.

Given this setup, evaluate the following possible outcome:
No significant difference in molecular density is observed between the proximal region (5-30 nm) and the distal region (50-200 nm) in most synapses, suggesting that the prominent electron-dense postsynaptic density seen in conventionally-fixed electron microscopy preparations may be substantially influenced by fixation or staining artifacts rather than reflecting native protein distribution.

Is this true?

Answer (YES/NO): NO